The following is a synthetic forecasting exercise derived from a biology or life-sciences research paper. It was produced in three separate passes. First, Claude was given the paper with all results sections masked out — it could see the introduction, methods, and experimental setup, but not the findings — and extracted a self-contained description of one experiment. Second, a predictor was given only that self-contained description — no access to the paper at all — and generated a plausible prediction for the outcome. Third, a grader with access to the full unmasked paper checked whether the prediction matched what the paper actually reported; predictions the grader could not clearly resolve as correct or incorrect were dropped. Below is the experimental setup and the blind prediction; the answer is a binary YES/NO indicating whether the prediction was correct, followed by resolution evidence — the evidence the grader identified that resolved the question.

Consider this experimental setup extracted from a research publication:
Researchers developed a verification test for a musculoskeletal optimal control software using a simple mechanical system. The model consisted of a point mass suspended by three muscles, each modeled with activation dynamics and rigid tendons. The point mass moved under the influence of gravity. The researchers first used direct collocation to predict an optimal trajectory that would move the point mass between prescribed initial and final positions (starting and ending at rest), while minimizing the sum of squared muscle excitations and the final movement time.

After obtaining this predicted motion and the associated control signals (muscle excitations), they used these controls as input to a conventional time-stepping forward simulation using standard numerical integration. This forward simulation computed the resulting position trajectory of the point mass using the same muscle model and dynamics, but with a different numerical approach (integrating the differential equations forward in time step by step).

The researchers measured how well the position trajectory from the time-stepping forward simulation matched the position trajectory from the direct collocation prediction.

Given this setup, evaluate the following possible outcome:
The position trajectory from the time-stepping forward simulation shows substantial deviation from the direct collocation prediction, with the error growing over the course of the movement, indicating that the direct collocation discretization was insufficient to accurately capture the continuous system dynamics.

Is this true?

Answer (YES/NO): NO